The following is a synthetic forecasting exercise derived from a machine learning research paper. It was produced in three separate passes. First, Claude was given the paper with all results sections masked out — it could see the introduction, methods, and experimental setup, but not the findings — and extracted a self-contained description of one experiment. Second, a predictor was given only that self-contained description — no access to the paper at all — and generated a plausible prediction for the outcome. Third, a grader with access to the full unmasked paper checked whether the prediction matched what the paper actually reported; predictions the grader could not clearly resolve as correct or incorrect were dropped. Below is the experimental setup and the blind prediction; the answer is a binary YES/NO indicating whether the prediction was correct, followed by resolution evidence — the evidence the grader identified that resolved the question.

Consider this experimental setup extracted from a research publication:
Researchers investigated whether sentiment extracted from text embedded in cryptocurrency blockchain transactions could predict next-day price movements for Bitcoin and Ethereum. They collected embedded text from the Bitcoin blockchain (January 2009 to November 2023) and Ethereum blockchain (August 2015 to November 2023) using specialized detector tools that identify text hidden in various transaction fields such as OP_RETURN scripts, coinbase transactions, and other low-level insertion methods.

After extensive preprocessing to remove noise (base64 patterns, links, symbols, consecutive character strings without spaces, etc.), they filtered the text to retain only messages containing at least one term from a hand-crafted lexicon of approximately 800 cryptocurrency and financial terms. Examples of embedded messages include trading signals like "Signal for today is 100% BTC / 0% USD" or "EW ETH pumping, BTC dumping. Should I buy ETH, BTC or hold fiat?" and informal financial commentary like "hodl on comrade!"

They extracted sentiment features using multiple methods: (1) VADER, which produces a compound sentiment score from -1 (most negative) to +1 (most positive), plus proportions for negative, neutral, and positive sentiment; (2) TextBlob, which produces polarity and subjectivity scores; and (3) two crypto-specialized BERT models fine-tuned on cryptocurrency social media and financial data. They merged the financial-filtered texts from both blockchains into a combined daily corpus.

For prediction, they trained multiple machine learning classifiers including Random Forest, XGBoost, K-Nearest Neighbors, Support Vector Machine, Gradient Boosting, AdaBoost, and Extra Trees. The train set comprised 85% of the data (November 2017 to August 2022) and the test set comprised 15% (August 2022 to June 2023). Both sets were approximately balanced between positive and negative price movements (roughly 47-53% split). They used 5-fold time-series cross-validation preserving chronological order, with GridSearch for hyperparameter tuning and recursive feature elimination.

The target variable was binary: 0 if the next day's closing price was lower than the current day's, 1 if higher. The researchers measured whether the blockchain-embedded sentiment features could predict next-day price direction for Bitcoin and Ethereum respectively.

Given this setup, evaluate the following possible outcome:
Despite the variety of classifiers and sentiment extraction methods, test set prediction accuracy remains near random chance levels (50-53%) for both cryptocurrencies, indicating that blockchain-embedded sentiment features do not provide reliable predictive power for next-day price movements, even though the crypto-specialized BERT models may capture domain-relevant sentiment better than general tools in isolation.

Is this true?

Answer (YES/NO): NO